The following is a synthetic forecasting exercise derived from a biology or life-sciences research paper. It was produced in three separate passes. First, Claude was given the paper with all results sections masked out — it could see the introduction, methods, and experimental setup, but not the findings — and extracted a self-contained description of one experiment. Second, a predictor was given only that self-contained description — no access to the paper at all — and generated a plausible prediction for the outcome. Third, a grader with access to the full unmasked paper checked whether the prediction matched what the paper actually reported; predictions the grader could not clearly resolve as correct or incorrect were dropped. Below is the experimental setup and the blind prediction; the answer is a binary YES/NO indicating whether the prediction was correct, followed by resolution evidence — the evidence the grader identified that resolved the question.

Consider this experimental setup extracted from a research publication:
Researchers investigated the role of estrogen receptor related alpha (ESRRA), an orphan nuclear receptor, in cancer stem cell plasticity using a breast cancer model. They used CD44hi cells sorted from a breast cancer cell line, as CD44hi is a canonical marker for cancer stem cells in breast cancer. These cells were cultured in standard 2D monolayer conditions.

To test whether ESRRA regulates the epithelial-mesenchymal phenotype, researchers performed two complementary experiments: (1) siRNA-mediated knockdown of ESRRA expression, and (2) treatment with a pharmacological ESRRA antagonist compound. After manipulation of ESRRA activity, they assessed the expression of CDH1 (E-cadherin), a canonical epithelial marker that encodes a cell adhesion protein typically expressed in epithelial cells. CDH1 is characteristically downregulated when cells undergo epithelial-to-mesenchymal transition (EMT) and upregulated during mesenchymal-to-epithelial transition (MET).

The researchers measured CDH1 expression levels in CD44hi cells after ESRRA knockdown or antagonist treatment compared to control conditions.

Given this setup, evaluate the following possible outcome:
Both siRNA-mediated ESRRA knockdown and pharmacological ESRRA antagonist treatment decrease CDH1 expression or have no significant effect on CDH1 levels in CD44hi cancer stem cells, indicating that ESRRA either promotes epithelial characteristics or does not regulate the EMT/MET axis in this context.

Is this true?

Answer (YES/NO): NO